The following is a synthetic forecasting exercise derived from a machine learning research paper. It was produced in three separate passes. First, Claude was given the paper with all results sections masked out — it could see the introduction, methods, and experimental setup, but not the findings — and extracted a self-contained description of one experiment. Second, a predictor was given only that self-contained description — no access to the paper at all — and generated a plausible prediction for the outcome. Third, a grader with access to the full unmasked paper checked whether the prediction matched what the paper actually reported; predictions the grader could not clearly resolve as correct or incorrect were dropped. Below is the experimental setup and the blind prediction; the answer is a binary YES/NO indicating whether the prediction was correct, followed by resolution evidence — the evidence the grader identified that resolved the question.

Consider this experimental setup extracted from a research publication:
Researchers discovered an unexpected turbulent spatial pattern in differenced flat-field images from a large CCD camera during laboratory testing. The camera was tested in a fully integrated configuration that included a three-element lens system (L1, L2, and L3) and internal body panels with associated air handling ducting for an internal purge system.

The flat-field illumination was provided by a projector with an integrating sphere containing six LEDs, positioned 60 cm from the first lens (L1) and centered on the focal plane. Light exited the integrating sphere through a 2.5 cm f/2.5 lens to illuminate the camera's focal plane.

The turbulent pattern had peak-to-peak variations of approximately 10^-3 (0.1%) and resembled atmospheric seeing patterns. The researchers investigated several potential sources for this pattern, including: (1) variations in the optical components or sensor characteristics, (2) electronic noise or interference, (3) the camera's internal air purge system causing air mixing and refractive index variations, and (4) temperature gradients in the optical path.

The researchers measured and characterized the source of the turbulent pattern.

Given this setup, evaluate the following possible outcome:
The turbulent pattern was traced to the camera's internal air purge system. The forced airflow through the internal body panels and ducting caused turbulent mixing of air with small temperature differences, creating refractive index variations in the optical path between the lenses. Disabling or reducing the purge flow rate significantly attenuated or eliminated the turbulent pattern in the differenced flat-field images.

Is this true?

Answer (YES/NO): NO